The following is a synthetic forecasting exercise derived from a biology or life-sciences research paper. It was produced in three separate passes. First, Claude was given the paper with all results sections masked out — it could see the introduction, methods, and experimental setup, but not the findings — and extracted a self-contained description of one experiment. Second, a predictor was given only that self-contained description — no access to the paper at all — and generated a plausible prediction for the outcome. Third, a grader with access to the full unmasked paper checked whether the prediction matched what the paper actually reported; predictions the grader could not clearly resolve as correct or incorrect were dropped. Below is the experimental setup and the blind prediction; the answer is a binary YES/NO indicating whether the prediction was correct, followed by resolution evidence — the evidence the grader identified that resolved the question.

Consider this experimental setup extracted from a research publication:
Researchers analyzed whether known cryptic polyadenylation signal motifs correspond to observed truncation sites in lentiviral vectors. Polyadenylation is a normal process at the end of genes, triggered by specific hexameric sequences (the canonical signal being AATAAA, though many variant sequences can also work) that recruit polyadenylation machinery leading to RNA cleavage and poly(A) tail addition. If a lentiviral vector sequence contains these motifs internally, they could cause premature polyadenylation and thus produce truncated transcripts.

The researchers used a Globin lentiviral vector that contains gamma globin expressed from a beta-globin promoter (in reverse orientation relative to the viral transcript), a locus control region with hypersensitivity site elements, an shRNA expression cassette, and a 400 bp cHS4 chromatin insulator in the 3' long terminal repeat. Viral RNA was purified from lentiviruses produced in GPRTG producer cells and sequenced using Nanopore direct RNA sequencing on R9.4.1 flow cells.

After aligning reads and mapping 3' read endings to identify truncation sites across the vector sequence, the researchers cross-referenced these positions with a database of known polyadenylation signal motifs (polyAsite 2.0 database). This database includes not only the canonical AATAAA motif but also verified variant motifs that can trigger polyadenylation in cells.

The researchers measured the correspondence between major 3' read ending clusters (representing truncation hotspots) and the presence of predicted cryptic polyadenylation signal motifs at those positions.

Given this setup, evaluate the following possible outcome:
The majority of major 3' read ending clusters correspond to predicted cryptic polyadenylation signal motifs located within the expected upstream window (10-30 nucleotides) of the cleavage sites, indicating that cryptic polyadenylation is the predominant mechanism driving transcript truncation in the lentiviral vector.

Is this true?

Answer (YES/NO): NO